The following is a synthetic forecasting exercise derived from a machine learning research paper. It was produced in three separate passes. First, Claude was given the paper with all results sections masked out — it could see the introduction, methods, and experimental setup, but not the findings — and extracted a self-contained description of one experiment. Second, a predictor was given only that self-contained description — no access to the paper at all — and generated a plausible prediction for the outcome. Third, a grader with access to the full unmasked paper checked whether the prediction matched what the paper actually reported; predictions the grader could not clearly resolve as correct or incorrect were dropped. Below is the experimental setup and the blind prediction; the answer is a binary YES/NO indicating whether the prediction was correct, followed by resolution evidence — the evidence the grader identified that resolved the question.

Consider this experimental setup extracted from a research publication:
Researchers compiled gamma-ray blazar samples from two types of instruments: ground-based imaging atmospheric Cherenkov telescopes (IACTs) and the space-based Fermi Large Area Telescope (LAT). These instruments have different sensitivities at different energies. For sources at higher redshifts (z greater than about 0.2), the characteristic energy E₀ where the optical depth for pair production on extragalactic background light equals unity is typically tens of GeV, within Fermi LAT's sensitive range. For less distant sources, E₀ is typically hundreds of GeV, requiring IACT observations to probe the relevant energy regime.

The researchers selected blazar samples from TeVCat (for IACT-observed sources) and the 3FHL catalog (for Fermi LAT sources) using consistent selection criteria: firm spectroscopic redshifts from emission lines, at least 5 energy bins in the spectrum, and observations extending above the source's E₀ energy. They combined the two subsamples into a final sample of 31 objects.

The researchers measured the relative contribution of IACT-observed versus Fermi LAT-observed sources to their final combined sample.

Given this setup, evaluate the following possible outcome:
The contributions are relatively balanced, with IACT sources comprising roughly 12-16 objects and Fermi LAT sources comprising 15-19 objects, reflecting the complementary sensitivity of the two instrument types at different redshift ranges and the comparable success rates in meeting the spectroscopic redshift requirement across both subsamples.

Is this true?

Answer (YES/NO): NO